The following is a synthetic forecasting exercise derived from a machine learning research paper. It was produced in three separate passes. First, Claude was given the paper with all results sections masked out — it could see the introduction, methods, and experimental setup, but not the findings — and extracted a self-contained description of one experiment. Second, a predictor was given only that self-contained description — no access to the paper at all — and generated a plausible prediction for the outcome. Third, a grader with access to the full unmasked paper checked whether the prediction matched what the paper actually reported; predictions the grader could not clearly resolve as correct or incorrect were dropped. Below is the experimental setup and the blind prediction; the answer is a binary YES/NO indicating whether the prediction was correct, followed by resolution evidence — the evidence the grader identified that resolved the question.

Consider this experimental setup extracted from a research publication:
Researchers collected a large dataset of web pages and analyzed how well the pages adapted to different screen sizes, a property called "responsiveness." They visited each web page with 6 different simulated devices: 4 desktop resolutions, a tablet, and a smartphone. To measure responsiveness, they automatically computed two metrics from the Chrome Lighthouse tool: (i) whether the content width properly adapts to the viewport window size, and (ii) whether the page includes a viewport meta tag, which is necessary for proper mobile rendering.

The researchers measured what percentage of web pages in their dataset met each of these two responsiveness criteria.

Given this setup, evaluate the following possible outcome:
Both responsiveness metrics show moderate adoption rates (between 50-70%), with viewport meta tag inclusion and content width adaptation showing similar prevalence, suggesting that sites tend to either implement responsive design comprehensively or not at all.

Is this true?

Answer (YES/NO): NO